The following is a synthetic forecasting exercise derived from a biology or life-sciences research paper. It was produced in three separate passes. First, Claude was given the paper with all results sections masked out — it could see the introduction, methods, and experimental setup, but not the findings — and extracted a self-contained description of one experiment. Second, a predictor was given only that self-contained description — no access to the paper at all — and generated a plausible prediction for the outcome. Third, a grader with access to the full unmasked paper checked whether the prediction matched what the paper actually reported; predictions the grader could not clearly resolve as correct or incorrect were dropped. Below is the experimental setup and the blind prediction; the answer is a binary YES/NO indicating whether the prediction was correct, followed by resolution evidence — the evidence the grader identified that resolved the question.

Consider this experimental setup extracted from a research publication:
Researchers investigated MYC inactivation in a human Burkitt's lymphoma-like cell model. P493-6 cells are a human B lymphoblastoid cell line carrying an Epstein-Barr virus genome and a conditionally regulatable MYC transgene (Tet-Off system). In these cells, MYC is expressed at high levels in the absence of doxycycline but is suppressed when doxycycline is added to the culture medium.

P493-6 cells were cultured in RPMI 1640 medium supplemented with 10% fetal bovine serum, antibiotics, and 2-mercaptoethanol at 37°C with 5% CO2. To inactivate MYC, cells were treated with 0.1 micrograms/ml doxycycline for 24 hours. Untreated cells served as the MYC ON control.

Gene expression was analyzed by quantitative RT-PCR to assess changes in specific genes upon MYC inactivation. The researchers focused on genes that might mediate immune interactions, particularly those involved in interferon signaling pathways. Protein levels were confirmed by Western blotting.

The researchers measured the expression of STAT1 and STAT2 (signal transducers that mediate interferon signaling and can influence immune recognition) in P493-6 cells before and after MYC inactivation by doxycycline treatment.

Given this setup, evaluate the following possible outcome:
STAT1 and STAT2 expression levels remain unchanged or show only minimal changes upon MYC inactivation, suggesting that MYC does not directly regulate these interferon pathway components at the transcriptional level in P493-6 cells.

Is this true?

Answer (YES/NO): NO